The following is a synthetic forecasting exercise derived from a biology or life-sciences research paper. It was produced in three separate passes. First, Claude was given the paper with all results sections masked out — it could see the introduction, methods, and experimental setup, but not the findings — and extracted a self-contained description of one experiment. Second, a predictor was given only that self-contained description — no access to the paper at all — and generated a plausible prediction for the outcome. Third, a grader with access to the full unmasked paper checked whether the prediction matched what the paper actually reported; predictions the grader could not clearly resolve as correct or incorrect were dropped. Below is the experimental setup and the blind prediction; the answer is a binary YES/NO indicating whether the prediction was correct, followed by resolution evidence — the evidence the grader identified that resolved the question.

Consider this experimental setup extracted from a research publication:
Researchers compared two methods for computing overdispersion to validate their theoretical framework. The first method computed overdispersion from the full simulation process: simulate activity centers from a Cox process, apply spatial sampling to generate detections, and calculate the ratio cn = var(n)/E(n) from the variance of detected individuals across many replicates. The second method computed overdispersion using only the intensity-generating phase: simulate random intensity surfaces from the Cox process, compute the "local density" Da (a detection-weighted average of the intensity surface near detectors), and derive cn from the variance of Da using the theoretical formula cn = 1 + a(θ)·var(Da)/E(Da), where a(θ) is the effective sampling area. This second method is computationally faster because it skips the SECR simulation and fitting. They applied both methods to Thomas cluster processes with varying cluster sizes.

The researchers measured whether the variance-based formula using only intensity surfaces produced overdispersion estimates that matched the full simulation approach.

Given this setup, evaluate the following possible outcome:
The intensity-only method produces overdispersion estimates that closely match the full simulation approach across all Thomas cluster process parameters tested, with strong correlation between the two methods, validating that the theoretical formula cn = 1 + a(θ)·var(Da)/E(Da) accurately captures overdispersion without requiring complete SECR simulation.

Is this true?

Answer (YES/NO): YES